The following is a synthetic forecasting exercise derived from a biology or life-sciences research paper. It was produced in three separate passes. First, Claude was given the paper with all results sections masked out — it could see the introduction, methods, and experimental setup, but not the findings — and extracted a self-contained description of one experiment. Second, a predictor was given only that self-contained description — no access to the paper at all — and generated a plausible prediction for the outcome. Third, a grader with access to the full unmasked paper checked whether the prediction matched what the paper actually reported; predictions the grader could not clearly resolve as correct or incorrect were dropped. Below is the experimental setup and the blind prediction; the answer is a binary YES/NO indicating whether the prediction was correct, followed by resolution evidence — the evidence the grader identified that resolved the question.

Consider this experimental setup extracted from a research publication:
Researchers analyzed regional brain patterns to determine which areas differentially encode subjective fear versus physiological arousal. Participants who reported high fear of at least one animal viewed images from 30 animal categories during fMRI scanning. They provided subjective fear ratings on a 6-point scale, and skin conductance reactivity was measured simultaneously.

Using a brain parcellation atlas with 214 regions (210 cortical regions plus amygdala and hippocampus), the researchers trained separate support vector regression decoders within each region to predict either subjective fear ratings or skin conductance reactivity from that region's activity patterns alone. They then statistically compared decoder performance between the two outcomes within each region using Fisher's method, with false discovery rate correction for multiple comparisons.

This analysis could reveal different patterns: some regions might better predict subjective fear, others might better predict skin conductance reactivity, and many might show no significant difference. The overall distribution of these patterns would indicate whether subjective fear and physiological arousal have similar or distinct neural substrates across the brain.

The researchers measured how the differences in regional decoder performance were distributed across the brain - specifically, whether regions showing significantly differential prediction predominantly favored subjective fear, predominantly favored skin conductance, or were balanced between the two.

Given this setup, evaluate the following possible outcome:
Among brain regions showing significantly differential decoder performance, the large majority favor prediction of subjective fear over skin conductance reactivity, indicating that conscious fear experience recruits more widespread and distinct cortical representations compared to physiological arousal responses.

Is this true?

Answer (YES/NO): NO